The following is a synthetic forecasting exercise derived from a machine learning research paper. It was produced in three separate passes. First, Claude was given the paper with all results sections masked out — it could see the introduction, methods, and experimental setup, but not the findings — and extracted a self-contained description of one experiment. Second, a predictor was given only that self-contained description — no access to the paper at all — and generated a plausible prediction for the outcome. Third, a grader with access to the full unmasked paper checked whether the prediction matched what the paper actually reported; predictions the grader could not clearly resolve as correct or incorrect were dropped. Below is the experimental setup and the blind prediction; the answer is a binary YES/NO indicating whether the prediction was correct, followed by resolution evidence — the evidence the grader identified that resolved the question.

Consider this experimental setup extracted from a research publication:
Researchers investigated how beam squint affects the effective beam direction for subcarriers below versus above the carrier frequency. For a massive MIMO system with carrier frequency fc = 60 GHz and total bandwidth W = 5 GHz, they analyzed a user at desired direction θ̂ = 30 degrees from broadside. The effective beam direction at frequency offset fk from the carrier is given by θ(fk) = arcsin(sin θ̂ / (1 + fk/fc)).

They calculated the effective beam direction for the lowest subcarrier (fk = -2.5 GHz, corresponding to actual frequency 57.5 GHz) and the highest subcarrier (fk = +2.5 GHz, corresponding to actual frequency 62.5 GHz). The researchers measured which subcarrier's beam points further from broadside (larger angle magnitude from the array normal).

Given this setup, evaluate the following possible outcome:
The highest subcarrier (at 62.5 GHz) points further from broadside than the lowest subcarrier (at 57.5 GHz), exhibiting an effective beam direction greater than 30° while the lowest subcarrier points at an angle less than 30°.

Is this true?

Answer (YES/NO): NO